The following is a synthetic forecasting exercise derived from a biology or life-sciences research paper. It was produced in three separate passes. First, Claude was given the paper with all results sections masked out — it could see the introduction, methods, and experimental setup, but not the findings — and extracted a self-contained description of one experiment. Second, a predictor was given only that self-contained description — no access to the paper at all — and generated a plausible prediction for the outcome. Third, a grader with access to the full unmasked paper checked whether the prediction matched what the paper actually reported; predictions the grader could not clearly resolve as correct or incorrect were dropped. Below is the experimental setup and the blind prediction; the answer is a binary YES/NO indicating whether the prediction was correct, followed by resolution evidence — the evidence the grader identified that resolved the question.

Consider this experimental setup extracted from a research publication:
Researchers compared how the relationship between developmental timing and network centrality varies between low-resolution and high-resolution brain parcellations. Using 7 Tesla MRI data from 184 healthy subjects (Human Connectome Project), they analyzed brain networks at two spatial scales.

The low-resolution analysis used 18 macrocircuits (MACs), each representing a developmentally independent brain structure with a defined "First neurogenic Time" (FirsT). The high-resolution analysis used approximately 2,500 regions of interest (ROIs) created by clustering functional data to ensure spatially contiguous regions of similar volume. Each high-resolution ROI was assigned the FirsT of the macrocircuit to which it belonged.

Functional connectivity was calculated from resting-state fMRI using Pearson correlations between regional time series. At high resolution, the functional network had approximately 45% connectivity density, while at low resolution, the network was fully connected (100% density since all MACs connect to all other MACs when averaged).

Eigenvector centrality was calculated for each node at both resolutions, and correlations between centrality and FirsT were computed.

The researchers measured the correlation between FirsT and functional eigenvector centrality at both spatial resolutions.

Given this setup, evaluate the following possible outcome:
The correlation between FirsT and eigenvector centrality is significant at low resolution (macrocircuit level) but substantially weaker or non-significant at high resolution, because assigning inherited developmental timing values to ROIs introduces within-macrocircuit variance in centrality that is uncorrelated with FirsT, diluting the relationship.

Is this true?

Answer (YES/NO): NO